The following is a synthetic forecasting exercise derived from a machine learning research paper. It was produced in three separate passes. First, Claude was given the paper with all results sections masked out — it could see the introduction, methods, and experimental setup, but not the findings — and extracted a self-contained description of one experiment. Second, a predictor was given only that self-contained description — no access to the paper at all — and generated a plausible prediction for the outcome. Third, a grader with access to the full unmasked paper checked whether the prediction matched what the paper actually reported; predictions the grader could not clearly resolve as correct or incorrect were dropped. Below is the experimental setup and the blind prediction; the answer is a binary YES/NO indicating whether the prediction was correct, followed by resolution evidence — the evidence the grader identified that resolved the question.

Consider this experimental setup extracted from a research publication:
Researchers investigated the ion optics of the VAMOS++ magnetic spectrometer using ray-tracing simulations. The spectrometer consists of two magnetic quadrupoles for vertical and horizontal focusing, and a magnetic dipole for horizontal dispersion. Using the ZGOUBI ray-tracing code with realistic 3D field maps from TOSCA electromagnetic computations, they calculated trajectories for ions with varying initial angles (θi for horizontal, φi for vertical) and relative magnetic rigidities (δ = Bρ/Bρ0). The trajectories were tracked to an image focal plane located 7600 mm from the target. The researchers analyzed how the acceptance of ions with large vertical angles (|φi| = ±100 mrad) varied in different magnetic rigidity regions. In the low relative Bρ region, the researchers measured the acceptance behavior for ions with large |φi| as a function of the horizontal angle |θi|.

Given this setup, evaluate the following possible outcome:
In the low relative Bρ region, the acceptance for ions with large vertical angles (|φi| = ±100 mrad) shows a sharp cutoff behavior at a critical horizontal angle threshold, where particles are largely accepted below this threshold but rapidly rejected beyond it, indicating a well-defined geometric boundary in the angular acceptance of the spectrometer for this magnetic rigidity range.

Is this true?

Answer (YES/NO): NO